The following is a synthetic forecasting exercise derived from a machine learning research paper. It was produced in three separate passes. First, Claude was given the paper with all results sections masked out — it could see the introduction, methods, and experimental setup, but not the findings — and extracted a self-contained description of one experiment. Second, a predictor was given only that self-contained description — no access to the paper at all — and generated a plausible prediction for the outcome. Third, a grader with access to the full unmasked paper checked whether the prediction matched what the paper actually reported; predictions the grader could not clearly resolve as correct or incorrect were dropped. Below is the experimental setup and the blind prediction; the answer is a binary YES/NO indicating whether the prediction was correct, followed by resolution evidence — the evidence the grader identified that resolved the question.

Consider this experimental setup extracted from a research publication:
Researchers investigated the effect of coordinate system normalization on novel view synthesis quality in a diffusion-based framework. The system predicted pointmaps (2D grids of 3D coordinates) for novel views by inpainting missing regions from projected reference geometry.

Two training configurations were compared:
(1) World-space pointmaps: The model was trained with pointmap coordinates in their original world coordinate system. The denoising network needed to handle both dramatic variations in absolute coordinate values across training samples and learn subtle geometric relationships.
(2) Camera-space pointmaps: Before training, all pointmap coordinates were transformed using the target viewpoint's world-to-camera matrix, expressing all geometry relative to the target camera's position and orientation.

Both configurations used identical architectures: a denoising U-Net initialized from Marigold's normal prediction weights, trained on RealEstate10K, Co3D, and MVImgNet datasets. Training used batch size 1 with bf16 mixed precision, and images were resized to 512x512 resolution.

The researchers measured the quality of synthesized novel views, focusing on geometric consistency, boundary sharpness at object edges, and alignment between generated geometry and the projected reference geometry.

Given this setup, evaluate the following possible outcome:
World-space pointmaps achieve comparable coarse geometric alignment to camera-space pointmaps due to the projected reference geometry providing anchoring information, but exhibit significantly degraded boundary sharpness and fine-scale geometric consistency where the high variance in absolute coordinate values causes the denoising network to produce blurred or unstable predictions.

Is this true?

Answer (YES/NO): NO